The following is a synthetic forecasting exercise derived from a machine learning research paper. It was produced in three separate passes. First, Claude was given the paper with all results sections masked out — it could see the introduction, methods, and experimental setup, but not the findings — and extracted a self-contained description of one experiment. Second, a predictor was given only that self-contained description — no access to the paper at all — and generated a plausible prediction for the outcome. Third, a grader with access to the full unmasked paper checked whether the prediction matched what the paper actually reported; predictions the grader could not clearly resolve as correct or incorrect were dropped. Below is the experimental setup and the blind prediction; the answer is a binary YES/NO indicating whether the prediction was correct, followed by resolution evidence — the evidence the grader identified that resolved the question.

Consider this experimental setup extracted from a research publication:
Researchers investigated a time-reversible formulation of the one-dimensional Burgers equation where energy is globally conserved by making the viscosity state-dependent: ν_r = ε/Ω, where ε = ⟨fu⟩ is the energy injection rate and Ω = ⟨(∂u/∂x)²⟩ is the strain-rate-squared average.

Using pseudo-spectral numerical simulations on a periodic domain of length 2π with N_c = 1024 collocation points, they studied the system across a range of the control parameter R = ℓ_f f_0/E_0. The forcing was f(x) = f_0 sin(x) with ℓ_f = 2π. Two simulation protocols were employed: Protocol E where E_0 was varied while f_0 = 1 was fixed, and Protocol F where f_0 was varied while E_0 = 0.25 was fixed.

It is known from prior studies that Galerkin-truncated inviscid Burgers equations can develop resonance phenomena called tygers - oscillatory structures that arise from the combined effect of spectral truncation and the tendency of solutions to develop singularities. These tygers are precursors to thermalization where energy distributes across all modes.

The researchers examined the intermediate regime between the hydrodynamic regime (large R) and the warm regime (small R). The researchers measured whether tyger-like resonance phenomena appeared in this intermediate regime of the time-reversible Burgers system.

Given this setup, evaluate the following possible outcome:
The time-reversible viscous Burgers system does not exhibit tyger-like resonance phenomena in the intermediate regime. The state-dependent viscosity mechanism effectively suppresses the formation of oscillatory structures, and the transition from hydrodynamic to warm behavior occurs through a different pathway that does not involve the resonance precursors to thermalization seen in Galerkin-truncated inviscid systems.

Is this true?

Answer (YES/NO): NO